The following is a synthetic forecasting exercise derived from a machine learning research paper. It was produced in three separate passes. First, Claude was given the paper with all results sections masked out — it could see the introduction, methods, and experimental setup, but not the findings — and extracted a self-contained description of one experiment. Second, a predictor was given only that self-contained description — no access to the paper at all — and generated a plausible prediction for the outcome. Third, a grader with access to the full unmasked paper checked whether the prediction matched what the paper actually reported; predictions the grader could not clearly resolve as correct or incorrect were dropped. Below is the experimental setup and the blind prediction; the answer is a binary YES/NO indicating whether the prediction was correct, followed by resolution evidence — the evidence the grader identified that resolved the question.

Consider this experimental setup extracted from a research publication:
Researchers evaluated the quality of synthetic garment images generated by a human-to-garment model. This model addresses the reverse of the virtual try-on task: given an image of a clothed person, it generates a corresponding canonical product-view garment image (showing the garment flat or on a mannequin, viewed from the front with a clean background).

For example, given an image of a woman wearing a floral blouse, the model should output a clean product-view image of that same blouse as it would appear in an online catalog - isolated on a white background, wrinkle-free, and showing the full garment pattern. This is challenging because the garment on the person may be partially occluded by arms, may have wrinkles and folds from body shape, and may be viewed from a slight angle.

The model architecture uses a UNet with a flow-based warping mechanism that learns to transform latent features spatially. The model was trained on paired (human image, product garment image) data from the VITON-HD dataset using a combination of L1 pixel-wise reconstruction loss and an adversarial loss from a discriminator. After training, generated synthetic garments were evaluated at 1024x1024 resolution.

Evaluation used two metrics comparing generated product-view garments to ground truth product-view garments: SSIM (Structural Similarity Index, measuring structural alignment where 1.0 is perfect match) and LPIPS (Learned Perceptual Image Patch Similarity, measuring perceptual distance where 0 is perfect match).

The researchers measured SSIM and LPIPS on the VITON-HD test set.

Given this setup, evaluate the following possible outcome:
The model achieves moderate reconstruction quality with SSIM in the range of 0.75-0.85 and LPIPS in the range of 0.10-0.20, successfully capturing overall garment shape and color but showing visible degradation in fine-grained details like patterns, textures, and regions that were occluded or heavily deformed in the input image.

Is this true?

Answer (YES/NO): NO